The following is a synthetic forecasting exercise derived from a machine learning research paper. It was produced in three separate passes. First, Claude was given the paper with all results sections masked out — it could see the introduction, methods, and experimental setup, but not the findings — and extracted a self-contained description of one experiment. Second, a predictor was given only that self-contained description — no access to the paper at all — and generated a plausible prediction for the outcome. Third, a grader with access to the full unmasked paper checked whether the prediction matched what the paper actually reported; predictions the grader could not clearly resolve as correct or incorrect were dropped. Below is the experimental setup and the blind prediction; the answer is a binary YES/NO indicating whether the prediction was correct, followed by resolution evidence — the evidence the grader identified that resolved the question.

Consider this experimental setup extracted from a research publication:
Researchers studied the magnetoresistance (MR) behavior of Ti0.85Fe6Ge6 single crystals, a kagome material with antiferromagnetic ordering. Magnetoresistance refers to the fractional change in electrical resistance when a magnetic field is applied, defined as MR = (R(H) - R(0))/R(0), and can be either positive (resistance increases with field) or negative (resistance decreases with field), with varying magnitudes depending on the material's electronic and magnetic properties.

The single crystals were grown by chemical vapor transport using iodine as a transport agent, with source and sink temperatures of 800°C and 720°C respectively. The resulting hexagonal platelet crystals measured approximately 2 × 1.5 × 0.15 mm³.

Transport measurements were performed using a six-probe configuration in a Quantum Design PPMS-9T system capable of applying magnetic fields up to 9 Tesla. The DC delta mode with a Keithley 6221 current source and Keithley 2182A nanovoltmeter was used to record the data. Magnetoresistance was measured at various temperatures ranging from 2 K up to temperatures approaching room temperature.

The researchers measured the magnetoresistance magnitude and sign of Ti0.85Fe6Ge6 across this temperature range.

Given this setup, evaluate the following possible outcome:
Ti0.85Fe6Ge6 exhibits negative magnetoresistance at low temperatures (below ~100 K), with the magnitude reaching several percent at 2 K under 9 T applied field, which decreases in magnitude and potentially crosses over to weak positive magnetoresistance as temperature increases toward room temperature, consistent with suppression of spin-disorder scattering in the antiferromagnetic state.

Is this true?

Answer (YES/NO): NO